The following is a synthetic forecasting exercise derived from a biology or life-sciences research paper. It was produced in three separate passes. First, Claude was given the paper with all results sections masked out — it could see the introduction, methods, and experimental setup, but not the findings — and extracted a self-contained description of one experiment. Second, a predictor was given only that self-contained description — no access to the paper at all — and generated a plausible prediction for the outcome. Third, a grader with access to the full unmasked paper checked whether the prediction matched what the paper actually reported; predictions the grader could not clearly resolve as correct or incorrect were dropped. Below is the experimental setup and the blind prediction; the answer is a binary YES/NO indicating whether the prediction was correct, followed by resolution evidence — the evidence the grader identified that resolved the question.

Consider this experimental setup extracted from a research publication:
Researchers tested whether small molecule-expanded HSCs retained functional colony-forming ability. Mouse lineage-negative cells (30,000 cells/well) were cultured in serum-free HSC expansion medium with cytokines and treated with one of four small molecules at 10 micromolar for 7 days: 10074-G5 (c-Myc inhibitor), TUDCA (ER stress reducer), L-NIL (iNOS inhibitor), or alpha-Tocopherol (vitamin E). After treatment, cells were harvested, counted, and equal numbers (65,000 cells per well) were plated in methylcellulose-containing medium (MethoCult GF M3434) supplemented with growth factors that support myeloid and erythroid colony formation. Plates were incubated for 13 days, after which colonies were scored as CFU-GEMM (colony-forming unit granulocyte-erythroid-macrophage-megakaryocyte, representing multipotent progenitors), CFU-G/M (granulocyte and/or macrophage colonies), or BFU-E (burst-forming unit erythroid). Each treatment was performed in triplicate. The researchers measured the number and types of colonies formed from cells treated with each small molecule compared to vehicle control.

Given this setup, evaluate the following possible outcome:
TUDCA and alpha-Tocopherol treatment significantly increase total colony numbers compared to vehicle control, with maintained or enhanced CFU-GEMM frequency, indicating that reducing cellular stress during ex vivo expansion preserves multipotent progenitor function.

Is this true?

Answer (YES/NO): NO